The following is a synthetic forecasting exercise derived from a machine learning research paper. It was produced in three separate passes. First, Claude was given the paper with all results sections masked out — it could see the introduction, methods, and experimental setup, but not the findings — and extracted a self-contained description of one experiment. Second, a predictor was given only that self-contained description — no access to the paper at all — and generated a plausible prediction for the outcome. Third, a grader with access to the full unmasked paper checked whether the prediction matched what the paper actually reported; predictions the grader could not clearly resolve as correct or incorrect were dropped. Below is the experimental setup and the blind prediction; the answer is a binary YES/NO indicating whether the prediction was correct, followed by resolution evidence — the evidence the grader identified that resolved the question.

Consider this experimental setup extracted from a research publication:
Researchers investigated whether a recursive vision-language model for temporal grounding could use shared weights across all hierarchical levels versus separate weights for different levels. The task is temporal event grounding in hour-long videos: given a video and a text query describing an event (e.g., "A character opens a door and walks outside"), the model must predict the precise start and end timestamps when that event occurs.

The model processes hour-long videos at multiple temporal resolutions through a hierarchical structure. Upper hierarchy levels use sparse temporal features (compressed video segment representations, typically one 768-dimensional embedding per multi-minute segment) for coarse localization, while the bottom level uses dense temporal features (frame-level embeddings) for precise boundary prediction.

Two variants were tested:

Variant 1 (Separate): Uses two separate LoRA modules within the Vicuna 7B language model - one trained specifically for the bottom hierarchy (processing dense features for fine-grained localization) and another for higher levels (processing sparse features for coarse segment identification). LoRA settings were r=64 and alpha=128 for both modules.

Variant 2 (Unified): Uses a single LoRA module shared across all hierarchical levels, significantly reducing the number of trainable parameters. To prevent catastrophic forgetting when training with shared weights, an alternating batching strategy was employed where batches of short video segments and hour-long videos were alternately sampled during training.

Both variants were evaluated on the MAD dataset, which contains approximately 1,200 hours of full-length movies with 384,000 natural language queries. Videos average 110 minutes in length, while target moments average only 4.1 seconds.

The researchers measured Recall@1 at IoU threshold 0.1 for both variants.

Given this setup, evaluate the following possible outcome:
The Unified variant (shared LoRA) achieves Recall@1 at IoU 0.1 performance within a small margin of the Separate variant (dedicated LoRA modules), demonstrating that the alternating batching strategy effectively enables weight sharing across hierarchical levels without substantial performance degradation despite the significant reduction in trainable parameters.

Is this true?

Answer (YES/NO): YES